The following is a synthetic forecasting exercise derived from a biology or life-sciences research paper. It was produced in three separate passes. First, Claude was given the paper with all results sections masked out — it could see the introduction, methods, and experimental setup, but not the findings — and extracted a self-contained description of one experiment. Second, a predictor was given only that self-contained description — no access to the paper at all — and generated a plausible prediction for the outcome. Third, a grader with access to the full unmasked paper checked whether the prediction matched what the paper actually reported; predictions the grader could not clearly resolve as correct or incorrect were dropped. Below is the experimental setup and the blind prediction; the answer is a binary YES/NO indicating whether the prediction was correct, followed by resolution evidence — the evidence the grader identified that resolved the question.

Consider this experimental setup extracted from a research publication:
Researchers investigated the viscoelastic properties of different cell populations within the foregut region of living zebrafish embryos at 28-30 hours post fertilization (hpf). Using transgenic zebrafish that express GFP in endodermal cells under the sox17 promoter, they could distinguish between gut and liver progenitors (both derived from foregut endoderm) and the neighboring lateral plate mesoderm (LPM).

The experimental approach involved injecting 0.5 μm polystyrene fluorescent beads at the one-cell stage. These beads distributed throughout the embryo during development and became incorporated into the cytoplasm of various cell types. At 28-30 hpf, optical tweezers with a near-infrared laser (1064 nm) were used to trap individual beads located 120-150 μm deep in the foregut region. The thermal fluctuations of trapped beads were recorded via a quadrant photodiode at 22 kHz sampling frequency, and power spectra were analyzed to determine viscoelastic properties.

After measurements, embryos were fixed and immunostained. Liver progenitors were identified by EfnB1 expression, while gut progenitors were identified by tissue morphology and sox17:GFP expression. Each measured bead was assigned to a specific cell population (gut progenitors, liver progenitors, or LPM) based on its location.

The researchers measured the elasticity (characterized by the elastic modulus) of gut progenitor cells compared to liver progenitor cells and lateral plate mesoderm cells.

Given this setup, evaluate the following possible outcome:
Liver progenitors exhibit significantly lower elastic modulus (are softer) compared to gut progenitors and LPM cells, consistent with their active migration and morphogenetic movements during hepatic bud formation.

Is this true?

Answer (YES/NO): NO